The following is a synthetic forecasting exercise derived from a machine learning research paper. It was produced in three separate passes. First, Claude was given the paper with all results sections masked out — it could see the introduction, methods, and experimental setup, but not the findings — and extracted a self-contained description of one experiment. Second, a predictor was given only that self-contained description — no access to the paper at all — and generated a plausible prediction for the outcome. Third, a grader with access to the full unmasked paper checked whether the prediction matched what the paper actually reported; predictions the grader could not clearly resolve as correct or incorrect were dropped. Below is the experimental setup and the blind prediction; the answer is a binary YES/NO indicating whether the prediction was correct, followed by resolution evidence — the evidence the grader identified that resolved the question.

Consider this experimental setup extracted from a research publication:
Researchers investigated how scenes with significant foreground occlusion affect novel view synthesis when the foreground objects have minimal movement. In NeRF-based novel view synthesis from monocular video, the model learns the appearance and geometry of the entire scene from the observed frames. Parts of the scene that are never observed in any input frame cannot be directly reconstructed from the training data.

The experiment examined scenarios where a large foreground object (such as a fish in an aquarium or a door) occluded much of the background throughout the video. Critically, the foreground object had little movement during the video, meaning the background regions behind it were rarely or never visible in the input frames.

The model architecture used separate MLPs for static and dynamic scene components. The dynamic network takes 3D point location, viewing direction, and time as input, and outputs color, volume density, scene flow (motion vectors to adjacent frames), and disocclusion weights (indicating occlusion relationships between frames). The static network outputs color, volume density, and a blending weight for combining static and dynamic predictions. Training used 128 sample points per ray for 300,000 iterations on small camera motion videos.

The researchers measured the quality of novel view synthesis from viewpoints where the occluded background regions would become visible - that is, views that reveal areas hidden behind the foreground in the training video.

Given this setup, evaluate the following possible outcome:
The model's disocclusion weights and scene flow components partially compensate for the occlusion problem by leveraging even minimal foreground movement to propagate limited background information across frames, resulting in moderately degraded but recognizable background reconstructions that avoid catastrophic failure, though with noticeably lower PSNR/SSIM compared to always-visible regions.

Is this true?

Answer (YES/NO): NO